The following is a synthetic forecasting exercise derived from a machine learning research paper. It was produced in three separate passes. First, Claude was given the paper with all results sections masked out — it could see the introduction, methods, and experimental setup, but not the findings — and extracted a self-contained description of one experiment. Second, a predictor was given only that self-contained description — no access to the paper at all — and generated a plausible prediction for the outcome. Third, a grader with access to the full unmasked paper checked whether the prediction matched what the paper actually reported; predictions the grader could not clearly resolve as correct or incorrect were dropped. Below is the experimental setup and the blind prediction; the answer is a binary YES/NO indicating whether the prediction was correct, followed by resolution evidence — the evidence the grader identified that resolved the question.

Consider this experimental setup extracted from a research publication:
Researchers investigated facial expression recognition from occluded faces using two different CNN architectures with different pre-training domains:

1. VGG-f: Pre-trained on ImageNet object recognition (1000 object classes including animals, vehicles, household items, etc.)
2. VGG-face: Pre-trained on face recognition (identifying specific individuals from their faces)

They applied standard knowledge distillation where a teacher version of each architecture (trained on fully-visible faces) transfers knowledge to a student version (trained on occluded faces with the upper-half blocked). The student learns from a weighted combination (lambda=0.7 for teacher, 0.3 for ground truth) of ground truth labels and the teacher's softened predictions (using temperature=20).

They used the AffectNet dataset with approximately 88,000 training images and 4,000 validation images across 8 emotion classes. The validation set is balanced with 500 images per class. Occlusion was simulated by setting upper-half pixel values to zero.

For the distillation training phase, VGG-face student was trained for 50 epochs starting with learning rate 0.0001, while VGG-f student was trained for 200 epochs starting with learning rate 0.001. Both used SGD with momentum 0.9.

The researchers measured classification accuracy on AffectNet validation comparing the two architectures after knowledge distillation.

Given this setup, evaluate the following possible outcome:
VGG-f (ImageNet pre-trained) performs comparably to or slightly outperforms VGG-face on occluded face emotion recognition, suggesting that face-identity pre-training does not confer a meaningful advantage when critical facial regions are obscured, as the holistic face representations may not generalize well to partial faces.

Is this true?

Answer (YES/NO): NO